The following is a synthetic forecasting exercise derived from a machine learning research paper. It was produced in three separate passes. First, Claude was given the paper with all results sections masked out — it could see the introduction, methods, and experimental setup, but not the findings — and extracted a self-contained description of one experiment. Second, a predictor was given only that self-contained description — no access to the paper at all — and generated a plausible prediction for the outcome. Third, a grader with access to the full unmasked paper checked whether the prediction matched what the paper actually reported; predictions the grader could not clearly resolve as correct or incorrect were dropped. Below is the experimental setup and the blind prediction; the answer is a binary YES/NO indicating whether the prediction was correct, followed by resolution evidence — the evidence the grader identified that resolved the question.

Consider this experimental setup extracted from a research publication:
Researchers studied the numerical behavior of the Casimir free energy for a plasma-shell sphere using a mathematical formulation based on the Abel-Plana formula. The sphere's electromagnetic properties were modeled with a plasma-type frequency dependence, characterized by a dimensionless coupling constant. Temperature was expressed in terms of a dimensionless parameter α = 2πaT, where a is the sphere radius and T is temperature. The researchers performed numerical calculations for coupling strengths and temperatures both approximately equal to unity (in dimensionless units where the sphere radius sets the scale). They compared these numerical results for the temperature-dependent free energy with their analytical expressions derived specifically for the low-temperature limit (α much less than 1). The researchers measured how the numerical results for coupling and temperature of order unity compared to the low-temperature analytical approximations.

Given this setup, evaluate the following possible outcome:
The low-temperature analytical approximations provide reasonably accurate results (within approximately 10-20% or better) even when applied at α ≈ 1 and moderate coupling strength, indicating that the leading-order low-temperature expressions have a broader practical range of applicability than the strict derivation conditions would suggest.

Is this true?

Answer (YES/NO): YES